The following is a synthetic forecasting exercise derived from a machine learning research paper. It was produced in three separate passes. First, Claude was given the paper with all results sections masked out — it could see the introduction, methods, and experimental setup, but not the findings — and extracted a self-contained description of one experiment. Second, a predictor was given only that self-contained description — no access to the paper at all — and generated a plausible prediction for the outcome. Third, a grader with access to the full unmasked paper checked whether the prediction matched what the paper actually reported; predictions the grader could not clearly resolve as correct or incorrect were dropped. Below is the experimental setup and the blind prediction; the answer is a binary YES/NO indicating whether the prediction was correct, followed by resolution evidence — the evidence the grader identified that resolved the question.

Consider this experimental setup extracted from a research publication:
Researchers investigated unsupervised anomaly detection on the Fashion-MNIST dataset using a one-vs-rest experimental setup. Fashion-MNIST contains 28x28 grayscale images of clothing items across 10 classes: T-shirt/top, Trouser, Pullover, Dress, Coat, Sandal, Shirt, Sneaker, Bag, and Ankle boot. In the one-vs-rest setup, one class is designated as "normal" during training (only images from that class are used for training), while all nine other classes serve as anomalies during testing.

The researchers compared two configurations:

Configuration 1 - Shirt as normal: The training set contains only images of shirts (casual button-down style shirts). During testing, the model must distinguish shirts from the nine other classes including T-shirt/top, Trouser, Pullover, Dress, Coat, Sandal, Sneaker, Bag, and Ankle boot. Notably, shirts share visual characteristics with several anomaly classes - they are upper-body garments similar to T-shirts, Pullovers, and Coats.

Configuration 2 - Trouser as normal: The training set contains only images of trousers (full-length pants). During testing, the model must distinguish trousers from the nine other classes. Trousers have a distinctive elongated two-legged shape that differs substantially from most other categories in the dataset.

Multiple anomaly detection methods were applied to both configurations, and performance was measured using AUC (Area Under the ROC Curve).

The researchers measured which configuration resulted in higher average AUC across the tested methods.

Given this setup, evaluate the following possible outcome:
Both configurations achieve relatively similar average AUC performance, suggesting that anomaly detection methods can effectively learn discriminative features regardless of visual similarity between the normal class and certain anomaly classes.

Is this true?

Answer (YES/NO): NO